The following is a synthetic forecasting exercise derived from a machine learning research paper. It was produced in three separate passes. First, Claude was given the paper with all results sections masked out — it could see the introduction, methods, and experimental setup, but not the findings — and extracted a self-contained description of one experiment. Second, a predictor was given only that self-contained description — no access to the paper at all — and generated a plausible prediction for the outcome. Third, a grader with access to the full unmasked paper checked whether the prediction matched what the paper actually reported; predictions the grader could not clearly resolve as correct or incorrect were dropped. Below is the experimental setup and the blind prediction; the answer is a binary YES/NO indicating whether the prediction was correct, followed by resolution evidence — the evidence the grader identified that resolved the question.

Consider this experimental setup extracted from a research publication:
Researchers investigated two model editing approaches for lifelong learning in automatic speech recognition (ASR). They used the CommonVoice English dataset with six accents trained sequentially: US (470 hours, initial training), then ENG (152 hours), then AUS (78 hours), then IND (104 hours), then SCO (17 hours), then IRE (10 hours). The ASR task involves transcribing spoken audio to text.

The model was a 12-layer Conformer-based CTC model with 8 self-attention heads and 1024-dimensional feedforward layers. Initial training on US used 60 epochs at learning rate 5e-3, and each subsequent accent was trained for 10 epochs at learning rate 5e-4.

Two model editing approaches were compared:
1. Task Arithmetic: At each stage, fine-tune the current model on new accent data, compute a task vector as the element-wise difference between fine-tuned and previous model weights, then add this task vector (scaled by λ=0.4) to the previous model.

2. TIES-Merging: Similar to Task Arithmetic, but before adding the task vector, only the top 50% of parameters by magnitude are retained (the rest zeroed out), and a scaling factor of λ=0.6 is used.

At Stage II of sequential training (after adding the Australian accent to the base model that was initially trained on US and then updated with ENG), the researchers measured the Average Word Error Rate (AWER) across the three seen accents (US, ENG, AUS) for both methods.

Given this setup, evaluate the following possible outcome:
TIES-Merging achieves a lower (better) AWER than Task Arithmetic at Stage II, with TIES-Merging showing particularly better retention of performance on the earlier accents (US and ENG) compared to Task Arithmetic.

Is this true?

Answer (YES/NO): NO